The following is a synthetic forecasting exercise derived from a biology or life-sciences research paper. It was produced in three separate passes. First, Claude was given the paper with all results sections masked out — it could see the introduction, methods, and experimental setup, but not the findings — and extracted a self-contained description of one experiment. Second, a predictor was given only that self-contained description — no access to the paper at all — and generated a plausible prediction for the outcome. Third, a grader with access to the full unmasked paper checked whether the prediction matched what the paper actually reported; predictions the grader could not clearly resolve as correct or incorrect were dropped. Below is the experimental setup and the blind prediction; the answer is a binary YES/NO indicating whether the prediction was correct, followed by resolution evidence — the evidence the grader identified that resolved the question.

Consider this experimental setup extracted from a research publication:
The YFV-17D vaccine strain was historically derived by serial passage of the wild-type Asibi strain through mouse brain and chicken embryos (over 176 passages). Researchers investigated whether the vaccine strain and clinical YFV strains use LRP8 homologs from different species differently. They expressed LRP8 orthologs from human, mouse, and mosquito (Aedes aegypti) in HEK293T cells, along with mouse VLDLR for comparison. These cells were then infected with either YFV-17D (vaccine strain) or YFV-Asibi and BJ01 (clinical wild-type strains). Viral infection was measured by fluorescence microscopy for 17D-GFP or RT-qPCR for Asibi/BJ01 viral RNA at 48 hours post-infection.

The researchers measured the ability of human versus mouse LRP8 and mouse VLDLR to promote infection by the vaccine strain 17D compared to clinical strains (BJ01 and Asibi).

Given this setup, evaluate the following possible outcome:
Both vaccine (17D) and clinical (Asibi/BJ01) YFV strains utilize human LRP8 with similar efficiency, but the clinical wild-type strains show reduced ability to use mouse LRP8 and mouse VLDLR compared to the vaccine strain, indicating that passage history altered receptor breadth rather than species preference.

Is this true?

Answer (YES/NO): YES